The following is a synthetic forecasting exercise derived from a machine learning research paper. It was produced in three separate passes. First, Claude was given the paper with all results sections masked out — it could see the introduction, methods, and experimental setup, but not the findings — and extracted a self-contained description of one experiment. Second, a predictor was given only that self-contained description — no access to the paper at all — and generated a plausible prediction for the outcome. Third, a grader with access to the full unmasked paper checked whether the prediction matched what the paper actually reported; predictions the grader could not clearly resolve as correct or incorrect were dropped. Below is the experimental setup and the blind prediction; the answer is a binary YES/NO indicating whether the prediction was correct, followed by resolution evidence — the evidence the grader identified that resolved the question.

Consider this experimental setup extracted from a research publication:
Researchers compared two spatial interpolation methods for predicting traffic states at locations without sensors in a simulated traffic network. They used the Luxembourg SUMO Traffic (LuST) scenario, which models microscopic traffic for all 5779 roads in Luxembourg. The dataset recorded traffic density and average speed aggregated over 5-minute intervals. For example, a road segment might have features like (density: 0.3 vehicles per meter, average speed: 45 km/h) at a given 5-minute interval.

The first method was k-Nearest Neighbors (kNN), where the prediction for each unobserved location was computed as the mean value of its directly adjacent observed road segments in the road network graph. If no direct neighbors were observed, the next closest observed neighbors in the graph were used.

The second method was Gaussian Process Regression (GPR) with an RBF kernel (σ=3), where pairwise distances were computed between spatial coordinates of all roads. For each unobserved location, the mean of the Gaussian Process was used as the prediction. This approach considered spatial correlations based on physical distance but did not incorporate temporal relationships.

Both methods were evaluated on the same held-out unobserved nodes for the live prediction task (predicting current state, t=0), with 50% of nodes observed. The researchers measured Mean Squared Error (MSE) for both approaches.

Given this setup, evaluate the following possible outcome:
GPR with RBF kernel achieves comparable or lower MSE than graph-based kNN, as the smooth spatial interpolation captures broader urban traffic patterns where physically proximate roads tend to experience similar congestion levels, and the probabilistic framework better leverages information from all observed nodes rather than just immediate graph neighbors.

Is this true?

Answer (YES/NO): NO